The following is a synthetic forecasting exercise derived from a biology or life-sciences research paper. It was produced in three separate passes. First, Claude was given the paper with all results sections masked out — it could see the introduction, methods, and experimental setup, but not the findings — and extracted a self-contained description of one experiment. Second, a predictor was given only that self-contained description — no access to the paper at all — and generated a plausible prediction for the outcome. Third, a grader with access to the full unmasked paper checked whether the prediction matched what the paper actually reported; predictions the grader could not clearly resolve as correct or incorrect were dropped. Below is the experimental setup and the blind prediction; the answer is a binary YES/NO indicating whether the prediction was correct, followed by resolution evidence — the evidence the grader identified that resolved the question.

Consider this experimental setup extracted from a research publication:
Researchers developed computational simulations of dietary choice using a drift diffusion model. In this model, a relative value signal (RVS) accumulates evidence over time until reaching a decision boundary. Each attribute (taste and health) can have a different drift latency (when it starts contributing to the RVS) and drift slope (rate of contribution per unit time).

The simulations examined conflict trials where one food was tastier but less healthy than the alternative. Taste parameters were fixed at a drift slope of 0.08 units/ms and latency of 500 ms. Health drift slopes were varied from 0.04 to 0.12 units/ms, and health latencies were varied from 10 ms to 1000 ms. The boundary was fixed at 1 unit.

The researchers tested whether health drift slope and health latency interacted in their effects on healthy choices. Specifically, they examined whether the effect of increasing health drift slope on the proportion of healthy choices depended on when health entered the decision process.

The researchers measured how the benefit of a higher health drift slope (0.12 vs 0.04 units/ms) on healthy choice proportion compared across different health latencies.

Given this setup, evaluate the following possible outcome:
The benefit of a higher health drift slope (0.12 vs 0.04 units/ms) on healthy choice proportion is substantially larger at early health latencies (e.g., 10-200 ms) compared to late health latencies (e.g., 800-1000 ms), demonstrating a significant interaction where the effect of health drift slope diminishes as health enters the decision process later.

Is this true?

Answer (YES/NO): YES